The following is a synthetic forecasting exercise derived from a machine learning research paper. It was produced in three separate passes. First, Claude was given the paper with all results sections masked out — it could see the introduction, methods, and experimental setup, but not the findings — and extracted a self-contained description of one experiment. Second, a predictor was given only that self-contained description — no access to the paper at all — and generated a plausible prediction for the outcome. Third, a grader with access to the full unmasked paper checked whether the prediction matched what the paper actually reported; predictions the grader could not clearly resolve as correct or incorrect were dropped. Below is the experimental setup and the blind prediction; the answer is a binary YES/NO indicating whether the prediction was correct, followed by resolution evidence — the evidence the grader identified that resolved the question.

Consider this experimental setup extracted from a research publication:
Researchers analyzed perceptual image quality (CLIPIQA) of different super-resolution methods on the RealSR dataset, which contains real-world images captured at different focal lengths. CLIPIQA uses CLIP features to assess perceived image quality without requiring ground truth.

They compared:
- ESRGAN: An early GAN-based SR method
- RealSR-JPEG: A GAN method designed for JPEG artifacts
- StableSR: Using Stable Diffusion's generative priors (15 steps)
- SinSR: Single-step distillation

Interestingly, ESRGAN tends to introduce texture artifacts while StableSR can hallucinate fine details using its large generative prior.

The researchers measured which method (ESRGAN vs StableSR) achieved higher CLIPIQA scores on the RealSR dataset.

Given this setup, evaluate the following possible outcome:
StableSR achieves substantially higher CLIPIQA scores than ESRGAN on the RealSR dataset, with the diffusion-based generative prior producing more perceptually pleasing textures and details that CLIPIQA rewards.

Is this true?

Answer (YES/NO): YES